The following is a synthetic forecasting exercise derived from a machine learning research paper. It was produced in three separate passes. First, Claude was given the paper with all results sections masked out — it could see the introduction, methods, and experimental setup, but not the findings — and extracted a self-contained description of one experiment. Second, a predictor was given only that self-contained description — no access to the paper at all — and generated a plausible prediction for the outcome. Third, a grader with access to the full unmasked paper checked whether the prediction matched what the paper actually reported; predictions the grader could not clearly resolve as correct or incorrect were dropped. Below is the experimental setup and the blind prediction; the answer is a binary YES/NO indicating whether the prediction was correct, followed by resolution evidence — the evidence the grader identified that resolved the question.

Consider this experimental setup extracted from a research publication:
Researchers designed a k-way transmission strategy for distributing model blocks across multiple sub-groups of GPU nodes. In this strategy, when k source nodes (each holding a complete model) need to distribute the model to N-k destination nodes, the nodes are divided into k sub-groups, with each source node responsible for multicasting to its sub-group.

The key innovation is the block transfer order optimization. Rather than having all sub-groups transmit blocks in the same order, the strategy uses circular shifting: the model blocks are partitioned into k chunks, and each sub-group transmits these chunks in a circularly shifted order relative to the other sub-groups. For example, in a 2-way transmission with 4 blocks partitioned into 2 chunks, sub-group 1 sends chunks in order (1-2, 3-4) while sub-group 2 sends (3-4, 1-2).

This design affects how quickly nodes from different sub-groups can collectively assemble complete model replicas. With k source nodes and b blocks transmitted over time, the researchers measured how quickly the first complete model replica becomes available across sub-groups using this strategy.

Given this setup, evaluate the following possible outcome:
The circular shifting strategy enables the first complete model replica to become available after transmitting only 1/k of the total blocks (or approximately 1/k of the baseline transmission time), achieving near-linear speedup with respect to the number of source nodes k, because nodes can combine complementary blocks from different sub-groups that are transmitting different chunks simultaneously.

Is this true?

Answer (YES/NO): YES